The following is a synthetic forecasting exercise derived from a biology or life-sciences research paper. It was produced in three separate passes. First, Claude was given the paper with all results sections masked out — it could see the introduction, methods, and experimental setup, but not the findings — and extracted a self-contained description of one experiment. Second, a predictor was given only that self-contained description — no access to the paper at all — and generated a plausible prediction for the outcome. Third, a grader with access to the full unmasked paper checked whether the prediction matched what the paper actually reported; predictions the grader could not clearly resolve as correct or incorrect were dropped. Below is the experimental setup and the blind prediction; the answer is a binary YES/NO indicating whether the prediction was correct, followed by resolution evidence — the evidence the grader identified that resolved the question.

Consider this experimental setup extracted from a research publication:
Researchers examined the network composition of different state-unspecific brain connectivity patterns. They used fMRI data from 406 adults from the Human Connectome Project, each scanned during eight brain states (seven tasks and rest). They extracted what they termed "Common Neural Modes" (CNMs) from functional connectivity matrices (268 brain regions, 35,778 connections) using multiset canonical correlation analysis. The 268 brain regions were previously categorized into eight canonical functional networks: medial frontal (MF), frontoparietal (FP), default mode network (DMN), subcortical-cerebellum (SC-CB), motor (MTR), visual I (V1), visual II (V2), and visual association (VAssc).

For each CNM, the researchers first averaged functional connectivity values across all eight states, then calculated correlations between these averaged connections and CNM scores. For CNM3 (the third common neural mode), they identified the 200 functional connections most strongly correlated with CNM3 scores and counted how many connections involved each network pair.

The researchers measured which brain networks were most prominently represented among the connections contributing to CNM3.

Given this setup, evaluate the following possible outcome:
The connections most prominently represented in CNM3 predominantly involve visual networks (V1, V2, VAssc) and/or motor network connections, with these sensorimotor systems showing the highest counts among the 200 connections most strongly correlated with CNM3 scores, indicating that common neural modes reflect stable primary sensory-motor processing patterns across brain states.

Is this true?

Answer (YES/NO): NO